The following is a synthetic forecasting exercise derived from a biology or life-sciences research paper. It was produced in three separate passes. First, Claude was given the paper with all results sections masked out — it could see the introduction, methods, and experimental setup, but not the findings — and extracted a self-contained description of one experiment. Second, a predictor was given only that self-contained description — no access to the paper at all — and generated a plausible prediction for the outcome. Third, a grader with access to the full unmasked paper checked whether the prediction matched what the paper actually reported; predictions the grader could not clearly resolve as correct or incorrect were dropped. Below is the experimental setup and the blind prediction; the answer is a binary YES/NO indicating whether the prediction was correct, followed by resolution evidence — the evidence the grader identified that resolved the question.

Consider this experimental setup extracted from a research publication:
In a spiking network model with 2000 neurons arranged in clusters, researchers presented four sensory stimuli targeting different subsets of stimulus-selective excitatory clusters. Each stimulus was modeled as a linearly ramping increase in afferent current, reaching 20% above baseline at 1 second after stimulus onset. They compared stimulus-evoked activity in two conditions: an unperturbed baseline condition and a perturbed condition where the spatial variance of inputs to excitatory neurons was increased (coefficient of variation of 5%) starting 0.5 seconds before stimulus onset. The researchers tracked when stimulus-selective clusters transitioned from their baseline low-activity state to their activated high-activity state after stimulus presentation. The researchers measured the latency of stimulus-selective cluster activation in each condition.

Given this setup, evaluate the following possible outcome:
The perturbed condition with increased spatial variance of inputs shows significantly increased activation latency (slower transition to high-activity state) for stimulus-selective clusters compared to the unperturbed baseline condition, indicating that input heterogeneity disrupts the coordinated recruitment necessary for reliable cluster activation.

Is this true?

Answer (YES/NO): NO